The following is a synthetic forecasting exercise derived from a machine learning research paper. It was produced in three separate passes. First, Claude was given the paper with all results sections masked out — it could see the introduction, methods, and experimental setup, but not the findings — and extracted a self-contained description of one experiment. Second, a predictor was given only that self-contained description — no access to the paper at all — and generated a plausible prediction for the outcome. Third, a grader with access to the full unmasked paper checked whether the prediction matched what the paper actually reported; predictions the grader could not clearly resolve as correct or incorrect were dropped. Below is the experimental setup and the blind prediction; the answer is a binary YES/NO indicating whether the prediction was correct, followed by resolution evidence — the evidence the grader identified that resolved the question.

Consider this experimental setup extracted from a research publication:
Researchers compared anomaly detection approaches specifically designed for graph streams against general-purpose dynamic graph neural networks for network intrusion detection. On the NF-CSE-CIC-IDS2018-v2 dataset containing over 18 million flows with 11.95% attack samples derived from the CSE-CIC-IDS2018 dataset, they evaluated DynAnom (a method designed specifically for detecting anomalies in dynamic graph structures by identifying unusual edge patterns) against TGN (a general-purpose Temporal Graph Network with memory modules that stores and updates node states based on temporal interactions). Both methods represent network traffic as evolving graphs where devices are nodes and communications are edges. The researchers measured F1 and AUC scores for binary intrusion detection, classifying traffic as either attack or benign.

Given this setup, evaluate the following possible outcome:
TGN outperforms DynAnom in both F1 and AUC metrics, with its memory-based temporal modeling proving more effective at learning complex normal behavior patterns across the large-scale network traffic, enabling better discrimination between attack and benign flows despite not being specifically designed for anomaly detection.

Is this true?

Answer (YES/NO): YES